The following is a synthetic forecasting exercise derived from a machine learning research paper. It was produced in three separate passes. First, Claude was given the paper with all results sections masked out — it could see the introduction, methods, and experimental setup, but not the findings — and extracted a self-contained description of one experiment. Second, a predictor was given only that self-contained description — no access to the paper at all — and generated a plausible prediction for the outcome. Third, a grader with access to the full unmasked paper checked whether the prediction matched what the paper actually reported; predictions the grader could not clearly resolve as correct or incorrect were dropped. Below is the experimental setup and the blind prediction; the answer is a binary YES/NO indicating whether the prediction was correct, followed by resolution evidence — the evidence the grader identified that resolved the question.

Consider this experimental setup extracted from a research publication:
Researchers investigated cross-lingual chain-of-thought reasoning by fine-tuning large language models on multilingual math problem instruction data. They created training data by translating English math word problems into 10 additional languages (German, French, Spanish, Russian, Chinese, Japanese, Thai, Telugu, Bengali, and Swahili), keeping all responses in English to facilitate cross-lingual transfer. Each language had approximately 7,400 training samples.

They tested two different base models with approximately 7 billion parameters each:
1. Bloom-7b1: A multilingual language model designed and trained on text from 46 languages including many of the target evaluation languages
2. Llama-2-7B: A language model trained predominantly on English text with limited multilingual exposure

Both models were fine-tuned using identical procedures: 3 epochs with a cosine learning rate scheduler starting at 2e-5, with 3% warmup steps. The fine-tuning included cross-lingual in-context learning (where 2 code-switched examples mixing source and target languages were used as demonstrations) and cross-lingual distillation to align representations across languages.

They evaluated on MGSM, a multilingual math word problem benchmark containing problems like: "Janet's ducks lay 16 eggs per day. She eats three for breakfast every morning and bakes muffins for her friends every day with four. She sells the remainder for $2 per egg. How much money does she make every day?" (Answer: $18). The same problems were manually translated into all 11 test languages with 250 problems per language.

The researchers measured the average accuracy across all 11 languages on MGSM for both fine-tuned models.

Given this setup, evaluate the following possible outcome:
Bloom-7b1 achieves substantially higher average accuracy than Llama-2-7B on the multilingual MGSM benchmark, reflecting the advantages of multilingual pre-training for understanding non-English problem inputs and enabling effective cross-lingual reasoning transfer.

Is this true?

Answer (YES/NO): NO